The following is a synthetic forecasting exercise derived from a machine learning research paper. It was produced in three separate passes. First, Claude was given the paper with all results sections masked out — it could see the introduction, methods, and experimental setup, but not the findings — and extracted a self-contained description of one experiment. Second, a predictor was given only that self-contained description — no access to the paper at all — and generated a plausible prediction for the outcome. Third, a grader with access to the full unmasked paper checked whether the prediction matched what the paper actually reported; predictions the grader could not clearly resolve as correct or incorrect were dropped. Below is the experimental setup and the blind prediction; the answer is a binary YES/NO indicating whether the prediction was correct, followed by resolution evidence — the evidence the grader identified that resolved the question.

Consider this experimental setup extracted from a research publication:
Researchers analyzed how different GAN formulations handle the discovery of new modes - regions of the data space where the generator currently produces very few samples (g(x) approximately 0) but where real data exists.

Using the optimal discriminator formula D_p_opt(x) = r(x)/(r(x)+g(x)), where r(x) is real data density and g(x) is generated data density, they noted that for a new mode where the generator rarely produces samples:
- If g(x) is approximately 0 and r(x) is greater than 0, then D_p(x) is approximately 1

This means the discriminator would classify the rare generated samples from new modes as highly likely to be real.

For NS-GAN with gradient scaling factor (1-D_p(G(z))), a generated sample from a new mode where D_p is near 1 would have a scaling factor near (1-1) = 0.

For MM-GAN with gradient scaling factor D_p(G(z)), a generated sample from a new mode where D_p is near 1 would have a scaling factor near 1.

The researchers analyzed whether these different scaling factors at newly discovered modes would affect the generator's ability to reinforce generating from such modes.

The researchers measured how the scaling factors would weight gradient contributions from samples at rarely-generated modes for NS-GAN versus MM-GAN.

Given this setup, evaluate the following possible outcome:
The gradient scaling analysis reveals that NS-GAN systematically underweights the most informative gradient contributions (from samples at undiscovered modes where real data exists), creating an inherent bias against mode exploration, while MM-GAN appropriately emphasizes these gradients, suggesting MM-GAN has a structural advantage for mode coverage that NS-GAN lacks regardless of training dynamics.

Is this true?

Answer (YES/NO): YES